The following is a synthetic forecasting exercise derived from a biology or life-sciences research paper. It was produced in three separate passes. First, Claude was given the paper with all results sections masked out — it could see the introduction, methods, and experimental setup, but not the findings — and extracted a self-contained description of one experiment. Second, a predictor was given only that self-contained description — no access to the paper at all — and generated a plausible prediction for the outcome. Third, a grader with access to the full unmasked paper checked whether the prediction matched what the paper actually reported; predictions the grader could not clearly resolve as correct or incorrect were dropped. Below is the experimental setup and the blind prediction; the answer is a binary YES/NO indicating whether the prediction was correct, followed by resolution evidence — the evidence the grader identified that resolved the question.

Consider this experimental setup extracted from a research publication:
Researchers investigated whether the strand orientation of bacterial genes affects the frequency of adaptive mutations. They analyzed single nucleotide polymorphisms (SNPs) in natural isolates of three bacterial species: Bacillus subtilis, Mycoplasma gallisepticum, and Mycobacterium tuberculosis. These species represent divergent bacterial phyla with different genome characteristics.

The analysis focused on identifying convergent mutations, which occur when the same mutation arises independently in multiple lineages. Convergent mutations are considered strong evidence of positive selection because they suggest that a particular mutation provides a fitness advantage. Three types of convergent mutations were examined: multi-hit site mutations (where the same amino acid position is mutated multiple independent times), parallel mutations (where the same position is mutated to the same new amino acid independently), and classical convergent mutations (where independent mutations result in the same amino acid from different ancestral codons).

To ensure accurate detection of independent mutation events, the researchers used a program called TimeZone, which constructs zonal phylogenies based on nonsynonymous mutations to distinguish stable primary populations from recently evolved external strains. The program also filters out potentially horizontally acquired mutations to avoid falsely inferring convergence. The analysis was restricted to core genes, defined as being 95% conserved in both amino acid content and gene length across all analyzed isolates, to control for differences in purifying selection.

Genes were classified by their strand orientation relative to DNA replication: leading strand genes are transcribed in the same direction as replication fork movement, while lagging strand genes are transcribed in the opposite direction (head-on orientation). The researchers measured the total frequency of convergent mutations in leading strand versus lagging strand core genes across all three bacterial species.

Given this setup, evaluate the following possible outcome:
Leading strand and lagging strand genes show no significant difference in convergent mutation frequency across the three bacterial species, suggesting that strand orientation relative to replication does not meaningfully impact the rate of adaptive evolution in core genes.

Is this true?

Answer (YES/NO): NO